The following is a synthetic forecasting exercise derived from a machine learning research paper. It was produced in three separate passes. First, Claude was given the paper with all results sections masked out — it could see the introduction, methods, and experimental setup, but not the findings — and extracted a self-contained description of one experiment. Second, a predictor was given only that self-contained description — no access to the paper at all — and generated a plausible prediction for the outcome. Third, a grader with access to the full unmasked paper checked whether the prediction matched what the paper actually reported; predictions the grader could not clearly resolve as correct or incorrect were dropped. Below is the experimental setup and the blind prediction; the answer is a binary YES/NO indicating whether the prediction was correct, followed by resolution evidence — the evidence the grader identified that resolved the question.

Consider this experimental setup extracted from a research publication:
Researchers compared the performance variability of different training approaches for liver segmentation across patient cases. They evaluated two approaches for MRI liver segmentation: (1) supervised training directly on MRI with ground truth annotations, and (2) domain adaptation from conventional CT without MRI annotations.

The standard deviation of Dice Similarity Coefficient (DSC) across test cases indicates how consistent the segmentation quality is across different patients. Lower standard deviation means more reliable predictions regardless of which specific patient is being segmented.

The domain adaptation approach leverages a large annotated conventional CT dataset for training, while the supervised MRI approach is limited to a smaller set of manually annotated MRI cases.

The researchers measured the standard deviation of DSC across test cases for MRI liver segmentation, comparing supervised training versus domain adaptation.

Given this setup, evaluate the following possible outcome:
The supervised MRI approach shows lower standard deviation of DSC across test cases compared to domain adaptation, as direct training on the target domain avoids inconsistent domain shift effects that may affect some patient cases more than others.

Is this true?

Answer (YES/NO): NO